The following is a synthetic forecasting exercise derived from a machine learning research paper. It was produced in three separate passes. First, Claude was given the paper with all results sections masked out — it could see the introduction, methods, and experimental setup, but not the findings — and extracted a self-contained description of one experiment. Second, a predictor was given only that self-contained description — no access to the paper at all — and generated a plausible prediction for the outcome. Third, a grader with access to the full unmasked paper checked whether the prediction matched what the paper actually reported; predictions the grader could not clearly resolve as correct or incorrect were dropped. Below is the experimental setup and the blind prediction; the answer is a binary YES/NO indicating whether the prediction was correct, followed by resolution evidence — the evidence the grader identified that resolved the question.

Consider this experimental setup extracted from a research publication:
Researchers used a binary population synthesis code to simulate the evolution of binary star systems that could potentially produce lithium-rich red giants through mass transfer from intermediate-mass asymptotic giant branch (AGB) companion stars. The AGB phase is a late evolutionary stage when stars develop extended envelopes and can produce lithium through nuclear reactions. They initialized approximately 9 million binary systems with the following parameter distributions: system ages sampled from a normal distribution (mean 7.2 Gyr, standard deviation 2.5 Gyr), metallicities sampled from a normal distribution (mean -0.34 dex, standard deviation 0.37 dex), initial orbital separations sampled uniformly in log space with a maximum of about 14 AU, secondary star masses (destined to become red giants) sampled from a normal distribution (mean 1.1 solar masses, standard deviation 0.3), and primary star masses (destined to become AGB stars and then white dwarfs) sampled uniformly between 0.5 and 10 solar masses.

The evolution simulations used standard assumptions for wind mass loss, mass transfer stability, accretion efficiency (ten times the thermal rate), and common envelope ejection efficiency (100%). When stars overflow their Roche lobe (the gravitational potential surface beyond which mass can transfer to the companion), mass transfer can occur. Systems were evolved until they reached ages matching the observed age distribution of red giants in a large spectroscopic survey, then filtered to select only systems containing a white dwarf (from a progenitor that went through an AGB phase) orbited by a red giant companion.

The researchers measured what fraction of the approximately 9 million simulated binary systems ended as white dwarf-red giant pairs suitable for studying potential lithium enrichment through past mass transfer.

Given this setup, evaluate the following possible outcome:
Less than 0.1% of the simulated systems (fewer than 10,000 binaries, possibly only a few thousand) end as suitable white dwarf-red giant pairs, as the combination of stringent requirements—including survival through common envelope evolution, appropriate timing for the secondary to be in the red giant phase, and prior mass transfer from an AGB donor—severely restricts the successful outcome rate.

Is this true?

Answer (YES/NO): NO